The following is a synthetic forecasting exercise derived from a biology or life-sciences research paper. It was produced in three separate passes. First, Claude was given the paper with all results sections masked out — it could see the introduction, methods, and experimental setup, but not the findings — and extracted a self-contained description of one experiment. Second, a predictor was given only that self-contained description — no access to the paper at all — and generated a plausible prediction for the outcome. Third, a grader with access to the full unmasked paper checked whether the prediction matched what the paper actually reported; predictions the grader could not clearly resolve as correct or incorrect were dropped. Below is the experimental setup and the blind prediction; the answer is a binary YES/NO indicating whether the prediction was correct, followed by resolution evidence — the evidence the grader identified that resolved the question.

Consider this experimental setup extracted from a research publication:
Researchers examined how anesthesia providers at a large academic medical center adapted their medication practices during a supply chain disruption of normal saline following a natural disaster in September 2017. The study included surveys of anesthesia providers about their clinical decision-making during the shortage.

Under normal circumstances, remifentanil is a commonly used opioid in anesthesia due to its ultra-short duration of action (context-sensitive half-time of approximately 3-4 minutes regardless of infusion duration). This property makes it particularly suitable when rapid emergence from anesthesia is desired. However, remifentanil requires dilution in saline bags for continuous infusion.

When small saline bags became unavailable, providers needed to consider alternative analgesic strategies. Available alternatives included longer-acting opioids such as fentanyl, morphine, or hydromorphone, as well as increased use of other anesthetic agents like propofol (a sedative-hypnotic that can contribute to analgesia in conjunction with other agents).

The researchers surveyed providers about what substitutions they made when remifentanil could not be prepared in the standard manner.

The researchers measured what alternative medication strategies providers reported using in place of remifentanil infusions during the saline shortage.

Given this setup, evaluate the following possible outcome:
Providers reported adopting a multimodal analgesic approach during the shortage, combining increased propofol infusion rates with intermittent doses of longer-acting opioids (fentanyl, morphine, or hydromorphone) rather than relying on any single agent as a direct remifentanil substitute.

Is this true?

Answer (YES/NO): NO